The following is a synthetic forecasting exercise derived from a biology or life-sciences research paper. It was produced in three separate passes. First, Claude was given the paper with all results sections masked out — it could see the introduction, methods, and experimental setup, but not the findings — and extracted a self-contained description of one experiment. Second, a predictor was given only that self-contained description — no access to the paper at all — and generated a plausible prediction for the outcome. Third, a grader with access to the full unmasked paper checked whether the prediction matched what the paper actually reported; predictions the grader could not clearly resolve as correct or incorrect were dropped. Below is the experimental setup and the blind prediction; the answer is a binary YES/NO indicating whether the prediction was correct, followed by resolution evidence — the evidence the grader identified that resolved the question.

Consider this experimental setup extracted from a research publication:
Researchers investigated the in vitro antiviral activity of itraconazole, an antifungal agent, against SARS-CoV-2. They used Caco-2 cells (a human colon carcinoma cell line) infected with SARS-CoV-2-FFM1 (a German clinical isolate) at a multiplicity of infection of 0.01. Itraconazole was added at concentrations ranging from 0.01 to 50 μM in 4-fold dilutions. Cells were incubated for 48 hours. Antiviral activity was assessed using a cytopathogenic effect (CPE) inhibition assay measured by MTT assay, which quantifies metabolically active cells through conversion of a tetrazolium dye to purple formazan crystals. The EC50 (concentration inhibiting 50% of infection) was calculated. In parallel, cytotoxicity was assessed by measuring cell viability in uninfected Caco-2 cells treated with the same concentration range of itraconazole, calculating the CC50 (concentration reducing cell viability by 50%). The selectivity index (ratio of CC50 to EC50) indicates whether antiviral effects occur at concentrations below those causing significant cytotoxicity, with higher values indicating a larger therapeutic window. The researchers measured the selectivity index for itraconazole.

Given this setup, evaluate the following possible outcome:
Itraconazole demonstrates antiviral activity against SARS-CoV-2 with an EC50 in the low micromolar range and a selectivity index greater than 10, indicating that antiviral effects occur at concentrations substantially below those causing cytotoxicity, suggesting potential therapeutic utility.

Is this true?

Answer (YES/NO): YES